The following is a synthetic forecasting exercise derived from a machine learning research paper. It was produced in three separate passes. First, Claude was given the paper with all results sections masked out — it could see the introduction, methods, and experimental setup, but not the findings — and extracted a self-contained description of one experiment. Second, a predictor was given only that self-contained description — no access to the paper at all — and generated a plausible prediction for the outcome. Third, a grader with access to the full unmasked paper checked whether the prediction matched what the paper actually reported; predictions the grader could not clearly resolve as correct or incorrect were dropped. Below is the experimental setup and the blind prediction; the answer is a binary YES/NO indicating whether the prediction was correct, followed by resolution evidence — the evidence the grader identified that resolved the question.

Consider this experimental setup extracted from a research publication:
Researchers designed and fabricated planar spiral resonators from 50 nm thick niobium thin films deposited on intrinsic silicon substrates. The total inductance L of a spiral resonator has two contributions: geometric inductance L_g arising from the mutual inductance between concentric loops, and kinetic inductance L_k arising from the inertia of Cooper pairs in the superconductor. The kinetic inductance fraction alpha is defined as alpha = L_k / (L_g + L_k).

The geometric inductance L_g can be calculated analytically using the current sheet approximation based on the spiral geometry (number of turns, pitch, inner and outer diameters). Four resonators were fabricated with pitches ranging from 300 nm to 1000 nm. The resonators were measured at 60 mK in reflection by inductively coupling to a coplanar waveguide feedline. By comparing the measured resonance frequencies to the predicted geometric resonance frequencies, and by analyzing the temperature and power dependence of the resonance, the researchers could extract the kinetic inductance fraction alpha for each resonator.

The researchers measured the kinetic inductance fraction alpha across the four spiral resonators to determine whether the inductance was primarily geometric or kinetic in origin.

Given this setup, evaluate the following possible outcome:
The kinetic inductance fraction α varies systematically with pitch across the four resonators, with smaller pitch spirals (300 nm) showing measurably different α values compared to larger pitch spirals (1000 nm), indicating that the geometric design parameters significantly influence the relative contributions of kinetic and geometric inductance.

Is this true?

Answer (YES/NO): NO